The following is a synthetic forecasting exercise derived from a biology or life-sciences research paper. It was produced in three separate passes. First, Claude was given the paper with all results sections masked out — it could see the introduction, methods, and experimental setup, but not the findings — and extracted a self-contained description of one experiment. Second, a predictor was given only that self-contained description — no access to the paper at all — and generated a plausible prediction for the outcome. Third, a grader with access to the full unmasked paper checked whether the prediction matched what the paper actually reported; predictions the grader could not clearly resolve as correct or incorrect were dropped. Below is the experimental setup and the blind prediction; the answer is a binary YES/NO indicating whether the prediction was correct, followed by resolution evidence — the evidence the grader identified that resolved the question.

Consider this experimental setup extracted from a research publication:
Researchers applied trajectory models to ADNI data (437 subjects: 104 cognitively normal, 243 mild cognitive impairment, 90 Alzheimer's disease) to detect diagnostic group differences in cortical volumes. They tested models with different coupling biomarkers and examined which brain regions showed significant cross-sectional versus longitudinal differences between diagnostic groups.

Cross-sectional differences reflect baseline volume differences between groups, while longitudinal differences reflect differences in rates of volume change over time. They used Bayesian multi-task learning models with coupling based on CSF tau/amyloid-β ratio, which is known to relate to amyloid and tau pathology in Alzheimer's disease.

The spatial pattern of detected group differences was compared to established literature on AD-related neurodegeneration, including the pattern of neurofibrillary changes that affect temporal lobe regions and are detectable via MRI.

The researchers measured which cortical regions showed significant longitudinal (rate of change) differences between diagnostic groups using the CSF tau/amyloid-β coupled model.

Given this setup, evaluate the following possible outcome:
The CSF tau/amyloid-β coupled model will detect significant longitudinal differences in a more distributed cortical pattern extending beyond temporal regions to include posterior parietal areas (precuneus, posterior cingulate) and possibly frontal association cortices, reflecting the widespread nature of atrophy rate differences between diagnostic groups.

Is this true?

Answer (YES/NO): NO